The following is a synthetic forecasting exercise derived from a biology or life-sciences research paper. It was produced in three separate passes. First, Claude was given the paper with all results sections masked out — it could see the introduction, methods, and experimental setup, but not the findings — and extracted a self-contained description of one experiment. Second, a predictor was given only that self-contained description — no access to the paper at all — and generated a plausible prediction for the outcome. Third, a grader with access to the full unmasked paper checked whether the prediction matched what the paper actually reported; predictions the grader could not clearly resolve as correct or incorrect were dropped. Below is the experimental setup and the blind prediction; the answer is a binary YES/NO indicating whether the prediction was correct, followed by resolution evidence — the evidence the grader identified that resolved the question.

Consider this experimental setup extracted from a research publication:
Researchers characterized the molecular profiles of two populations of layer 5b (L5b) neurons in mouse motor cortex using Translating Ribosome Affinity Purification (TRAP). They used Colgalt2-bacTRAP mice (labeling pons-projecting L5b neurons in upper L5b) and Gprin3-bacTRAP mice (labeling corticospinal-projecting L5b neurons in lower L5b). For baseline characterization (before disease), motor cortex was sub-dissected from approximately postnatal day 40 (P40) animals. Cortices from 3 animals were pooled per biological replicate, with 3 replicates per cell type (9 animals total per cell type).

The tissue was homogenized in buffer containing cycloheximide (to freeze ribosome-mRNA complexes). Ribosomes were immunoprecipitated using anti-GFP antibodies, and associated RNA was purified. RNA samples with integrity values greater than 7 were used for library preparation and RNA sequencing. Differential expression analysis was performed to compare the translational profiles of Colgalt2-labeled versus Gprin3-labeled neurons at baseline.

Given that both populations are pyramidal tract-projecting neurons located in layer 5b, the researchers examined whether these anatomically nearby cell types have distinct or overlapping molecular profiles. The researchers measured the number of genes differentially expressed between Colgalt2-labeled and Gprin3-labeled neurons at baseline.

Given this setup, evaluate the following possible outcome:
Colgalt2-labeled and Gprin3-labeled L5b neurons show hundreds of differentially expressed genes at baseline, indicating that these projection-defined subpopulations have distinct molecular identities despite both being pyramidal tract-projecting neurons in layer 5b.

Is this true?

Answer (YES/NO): YES